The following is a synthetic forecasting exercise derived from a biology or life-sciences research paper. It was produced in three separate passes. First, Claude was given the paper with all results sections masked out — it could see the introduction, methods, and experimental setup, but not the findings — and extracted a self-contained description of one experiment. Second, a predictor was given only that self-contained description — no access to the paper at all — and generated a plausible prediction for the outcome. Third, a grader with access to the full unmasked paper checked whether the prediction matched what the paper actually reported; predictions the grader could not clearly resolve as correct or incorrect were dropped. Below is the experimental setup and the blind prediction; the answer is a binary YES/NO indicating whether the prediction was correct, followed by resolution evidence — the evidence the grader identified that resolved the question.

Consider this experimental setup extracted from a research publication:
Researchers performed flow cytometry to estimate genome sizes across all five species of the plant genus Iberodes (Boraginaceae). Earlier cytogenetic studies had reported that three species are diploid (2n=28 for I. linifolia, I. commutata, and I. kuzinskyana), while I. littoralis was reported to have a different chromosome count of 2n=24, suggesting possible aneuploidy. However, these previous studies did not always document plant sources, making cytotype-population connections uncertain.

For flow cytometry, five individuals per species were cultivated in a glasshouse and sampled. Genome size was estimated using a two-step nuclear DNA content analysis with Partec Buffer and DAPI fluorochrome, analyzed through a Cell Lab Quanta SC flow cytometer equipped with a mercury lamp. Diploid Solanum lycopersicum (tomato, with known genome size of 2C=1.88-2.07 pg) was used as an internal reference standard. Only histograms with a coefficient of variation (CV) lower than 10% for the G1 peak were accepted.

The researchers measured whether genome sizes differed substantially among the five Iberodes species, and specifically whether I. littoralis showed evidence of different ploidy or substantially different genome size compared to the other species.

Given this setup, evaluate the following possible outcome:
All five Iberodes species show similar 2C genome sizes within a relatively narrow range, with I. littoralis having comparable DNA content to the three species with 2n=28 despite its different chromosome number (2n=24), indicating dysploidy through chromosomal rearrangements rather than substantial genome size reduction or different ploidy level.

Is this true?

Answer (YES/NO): YES